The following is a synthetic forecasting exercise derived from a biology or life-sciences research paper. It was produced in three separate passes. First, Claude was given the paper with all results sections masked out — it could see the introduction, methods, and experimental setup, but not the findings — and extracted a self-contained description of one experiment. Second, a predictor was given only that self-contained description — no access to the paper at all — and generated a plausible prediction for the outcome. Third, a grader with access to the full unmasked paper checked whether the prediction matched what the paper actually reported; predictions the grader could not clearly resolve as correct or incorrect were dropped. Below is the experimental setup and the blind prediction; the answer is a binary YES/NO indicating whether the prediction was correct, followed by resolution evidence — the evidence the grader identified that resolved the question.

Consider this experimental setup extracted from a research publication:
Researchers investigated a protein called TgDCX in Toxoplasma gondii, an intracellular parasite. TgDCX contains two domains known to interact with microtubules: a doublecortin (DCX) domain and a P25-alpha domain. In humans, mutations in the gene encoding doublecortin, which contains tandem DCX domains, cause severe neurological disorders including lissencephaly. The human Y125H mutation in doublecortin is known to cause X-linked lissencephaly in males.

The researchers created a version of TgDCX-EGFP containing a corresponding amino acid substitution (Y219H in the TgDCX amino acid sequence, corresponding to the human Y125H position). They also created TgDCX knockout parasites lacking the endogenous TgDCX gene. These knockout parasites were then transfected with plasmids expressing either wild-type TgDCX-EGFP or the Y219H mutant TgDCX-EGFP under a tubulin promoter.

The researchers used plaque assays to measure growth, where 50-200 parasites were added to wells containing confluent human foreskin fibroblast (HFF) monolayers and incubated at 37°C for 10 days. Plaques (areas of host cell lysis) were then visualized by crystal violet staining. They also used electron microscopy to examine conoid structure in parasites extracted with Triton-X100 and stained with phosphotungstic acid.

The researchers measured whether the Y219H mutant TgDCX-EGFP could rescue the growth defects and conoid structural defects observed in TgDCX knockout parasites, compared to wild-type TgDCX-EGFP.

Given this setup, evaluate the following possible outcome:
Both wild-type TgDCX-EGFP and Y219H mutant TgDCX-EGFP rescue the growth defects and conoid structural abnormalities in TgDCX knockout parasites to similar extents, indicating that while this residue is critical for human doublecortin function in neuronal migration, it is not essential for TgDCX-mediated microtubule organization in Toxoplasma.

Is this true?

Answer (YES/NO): YES